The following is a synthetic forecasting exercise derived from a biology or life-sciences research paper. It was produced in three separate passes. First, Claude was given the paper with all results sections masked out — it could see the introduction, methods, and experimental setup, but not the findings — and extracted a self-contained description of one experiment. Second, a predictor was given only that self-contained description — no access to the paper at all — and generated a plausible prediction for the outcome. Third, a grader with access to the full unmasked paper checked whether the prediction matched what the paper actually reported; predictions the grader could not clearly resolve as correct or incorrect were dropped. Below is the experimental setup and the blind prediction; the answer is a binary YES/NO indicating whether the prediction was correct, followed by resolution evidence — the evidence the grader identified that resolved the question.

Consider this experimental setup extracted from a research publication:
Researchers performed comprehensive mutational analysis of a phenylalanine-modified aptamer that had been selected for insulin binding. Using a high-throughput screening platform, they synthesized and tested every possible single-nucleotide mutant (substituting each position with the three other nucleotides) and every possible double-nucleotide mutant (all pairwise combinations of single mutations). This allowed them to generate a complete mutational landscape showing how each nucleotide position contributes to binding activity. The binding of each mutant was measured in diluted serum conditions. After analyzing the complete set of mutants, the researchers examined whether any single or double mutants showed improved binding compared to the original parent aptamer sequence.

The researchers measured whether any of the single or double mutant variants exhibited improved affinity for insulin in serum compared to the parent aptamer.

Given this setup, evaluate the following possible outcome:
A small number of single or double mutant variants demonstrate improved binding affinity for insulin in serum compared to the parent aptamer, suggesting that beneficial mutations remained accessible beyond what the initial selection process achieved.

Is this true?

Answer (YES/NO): YES